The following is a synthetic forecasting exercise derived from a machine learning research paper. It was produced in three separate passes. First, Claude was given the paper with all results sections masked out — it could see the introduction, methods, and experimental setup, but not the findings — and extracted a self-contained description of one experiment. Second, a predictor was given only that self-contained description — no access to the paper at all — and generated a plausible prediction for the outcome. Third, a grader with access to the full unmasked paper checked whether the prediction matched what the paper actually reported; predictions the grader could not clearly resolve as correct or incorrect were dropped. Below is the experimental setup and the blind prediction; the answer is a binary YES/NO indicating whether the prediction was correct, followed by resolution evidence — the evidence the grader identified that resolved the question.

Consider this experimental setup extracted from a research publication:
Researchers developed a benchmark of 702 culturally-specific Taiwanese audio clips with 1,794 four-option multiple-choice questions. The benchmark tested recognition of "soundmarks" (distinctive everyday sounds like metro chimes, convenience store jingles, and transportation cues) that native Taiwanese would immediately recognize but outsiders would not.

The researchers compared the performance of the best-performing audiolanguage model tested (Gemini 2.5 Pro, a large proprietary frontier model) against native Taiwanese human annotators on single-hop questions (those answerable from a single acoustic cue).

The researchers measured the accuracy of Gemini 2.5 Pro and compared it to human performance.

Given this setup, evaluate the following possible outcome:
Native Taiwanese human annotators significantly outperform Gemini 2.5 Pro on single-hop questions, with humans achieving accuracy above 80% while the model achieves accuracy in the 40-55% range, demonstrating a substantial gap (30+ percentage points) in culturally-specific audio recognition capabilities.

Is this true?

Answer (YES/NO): NO